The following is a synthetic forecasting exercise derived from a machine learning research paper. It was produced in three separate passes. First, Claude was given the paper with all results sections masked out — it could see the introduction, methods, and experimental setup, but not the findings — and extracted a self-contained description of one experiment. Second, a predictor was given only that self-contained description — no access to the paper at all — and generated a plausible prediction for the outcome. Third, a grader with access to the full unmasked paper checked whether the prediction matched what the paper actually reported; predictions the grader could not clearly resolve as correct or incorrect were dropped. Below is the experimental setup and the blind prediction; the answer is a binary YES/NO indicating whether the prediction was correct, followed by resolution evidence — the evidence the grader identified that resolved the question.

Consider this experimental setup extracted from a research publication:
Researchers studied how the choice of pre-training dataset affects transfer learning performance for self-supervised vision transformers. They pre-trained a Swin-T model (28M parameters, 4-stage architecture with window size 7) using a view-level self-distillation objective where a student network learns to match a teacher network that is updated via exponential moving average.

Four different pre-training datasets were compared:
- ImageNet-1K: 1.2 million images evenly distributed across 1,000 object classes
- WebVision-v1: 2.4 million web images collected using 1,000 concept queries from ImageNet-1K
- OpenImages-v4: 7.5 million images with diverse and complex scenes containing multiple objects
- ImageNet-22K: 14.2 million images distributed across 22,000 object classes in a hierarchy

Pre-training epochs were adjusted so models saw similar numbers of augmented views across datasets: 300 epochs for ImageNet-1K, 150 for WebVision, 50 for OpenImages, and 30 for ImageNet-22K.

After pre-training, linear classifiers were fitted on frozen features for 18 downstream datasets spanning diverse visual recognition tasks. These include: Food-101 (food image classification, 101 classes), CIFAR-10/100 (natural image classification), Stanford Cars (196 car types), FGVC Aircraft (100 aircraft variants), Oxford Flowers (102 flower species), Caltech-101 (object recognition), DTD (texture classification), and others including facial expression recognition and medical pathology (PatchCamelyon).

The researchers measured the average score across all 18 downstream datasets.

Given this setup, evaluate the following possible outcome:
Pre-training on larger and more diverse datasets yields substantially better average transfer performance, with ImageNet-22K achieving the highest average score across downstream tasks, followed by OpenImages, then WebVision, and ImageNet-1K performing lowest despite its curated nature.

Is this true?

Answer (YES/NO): NO